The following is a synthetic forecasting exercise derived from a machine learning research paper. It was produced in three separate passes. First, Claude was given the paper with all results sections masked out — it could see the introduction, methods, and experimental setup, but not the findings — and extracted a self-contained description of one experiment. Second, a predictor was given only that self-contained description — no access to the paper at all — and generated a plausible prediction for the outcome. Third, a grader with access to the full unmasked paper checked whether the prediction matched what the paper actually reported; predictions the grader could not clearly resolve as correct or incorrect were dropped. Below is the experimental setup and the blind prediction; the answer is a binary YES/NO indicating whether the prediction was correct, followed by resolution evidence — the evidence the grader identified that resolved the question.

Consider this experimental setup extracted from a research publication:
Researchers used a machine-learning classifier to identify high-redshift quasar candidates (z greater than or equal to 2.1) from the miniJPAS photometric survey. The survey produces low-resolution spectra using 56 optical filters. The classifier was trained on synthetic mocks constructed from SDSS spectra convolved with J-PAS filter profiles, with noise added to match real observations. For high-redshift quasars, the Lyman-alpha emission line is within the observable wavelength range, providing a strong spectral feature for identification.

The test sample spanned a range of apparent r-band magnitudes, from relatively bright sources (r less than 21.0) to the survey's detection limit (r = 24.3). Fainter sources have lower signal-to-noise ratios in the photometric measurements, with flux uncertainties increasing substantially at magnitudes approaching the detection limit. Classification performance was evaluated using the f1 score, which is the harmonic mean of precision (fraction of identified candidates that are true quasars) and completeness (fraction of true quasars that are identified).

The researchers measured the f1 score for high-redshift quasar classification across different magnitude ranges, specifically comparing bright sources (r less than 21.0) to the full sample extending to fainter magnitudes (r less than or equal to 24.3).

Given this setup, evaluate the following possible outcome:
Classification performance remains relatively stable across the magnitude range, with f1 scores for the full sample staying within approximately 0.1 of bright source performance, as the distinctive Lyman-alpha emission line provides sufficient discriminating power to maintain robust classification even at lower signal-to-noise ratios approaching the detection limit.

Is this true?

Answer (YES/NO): NO